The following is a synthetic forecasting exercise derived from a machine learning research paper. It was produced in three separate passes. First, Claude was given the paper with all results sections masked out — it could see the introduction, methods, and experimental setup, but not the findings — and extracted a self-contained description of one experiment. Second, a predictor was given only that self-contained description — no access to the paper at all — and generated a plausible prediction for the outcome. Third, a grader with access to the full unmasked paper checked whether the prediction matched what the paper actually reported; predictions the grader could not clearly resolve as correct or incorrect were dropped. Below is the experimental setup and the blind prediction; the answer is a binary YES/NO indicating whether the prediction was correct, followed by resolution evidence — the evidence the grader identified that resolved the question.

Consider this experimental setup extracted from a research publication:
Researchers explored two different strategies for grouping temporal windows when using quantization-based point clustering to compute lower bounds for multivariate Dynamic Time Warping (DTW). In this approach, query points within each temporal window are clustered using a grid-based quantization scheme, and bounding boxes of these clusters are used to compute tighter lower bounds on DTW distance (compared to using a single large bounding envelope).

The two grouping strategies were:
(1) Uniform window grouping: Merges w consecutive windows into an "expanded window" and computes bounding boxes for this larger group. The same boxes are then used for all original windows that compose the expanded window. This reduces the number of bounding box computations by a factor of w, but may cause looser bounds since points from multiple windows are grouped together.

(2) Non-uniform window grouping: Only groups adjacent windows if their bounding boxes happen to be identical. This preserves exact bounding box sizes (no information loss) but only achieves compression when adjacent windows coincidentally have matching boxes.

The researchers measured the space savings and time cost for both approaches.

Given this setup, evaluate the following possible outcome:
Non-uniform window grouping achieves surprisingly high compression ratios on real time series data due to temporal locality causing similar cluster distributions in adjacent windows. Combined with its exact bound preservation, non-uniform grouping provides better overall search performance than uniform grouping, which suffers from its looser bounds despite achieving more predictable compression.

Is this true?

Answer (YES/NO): NO